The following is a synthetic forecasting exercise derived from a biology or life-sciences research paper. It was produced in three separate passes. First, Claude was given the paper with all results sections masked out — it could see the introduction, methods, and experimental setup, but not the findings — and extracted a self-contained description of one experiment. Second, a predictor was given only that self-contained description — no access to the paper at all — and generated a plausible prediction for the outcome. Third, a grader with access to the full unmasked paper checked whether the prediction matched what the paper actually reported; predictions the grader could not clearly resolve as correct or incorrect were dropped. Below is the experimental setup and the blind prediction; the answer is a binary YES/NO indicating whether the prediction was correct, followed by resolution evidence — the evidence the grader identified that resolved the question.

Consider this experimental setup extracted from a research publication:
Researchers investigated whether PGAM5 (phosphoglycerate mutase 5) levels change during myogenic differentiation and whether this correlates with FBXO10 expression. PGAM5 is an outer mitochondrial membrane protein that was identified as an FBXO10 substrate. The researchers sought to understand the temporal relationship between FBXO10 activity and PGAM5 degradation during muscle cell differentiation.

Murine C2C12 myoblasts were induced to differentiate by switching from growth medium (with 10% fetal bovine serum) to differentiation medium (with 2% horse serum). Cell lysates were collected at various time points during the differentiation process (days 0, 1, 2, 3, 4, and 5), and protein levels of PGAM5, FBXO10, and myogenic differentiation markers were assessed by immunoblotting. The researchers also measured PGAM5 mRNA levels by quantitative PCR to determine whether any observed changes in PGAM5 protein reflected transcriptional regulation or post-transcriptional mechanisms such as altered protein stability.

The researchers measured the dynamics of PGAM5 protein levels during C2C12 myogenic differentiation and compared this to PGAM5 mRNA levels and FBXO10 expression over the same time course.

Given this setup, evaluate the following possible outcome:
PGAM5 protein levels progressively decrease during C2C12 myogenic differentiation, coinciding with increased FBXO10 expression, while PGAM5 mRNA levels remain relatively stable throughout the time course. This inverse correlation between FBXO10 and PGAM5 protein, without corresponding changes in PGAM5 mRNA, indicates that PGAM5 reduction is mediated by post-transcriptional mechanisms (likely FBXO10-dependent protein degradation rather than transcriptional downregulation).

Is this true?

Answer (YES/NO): NO